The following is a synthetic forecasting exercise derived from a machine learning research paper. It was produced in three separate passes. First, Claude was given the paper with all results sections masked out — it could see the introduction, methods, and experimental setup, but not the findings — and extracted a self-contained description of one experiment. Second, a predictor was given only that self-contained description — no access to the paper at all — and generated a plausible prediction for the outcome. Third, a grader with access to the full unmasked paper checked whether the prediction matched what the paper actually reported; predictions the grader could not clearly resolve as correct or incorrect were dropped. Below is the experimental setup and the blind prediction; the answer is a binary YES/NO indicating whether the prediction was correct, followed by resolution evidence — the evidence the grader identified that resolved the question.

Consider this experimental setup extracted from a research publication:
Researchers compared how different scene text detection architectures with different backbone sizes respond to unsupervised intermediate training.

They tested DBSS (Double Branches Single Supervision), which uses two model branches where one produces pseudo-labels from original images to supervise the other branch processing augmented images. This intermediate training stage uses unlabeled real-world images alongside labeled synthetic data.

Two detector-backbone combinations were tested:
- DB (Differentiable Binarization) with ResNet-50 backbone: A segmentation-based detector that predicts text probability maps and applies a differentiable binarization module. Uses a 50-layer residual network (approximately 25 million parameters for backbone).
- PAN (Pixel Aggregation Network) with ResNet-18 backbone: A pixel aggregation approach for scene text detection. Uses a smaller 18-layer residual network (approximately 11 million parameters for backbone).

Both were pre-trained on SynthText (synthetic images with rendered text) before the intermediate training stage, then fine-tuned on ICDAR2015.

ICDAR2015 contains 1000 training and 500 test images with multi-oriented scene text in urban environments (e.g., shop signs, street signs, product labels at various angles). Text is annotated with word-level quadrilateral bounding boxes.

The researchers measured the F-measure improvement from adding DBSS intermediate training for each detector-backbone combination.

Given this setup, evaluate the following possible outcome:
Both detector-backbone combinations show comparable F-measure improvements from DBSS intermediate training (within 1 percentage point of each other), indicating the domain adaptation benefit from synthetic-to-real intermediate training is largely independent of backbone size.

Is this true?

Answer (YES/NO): NO